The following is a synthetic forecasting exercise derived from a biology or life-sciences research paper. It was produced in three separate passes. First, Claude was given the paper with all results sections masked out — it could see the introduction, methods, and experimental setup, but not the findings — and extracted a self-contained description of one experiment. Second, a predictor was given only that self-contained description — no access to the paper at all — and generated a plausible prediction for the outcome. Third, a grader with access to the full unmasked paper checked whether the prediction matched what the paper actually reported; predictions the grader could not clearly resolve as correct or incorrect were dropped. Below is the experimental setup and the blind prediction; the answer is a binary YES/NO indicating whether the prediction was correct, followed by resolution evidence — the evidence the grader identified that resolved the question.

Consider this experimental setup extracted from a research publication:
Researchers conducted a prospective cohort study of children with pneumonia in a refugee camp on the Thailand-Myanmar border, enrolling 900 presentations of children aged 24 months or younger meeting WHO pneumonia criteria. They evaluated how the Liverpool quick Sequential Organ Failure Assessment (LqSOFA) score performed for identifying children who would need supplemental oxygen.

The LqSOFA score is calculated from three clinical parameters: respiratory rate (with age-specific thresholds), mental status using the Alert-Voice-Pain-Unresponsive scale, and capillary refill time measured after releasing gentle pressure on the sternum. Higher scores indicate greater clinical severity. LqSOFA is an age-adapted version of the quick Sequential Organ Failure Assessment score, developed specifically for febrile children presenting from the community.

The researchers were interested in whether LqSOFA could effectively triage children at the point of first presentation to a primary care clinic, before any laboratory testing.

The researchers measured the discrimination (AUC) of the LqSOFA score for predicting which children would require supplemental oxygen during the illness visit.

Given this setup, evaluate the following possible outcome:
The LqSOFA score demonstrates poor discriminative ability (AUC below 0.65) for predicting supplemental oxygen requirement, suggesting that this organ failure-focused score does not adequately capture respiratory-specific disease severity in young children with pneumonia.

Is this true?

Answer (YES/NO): NO